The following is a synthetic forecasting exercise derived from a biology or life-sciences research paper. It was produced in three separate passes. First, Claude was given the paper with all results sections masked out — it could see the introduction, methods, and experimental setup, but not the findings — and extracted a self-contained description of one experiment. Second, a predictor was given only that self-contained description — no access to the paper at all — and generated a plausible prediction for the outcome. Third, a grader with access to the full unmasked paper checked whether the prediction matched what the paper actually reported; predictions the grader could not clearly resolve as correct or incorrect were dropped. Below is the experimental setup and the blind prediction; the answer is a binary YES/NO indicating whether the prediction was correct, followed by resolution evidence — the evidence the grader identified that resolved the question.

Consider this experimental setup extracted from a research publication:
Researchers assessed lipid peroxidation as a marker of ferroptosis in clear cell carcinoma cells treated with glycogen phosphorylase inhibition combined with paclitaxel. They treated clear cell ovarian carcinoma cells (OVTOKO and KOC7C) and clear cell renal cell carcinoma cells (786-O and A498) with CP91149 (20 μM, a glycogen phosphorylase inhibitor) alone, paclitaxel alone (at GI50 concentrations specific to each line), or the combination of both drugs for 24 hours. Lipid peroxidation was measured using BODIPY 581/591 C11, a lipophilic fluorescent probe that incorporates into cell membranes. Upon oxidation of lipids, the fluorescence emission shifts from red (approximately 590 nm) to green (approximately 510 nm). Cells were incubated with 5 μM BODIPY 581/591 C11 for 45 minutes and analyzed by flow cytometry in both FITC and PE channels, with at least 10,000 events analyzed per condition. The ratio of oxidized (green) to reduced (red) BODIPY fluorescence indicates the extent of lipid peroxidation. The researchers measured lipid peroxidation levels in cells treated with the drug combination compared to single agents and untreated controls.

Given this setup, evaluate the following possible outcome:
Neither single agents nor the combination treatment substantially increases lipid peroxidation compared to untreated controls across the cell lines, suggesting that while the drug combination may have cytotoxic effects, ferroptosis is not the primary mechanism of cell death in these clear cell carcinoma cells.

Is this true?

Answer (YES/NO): NO